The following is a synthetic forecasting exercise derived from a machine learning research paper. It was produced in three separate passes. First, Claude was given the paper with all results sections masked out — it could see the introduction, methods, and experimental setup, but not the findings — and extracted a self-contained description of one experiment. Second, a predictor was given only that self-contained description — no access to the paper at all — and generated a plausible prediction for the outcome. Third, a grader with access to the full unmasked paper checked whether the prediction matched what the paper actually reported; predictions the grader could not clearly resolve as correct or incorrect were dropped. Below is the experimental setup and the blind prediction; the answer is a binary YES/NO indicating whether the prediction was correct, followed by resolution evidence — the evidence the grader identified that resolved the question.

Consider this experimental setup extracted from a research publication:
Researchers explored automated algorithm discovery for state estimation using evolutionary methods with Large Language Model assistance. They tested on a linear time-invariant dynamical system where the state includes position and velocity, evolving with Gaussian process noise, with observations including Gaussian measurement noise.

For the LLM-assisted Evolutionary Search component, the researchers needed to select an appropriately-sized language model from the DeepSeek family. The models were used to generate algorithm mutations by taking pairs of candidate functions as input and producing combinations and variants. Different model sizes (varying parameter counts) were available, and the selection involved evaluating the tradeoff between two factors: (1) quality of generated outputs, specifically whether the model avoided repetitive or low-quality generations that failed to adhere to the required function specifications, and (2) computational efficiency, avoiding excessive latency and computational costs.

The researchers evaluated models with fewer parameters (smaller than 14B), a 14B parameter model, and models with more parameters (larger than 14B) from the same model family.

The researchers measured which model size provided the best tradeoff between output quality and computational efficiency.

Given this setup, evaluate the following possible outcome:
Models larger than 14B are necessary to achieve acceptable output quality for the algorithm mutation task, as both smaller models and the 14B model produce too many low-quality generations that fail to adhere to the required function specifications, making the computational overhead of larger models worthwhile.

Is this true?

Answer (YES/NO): NO